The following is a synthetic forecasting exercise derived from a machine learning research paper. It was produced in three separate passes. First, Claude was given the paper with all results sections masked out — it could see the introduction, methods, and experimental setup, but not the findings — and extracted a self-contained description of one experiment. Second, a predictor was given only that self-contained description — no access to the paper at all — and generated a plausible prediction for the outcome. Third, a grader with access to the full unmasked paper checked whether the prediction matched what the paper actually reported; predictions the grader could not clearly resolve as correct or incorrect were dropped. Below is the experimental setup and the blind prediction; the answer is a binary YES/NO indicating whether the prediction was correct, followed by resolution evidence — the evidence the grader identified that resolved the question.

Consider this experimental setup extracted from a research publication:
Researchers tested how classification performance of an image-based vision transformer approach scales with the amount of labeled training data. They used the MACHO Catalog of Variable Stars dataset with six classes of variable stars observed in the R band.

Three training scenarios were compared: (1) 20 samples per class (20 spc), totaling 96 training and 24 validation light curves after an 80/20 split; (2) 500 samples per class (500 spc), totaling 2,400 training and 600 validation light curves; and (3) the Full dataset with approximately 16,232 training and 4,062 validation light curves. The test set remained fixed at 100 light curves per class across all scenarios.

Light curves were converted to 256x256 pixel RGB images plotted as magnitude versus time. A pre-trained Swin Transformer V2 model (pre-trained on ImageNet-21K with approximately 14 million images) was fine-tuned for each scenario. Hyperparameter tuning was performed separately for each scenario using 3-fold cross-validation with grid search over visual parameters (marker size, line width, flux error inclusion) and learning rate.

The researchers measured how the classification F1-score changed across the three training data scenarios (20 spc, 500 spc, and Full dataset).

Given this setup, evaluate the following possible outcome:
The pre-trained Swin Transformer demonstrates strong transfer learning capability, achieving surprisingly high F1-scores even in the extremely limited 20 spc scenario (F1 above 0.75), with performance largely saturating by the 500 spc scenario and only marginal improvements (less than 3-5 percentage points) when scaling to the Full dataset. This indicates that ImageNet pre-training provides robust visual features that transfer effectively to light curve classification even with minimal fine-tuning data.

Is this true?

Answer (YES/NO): NO